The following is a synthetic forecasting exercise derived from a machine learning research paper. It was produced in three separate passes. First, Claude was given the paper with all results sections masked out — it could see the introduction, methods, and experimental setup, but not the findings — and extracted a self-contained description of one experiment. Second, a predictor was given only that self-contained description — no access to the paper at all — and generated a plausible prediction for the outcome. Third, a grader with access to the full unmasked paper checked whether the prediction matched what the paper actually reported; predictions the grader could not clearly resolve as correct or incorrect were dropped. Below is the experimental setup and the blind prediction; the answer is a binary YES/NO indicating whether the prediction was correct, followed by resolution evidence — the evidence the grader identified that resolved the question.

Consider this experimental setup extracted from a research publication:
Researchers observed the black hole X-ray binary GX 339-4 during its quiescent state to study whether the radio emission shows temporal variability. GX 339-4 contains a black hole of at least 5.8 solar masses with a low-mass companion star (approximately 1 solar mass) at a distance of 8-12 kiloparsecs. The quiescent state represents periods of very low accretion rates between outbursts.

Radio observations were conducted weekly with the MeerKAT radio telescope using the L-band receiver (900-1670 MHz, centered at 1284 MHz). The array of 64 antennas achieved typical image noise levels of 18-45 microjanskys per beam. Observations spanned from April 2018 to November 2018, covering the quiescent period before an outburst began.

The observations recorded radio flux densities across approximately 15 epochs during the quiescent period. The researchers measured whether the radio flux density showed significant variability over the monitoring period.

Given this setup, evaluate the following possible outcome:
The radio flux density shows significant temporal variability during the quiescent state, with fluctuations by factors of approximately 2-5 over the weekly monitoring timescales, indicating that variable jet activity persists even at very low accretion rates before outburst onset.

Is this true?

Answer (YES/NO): NO